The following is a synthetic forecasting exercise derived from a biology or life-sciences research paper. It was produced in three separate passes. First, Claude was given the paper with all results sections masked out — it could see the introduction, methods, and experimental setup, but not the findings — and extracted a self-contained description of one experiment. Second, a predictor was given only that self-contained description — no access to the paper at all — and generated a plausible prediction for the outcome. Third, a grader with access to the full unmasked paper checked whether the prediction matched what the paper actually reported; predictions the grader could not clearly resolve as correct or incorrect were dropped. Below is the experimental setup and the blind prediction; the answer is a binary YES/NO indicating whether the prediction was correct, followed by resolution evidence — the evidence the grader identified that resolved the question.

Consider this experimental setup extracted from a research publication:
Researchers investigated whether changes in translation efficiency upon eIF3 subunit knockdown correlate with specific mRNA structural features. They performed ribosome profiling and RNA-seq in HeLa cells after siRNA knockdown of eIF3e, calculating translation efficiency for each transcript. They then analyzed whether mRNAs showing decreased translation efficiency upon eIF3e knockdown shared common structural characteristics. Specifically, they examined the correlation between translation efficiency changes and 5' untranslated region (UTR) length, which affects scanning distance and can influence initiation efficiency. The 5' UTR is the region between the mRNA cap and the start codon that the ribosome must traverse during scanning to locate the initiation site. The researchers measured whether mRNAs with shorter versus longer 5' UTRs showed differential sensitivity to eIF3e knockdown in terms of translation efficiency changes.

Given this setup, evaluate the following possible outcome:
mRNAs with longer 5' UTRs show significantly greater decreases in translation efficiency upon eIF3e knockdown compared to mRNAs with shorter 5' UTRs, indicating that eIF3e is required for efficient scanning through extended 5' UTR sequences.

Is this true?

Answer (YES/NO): YES